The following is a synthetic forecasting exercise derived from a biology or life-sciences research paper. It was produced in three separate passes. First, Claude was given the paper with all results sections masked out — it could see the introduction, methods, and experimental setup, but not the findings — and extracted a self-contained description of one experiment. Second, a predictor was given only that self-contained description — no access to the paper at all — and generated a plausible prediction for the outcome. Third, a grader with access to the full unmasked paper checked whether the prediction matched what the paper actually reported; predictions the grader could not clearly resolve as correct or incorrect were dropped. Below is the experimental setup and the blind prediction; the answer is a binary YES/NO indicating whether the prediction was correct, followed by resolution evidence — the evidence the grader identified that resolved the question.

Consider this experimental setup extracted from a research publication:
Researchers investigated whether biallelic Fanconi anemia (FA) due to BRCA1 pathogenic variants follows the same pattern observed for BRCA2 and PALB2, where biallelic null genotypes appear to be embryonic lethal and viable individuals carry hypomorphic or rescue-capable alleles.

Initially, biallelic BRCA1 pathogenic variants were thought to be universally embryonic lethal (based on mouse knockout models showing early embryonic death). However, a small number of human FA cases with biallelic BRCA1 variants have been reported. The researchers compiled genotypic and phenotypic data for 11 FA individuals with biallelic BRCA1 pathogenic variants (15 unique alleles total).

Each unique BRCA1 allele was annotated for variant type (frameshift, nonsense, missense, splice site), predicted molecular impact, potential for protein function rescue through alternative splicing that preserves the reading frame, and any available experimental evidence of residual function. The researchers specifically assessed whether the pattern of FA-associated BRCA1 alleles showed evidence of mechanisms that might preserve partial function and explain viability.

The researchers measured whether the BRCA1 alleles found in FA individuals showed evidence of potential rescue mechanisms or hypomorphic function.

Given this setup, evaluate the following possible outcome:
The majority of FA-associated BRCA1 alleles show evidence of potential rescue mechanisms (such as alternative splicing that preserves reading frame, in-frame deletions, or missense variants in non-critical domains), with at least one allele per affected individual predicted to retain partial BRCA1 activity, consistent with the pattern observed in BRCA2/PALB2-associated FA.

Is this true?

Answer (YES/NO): YES